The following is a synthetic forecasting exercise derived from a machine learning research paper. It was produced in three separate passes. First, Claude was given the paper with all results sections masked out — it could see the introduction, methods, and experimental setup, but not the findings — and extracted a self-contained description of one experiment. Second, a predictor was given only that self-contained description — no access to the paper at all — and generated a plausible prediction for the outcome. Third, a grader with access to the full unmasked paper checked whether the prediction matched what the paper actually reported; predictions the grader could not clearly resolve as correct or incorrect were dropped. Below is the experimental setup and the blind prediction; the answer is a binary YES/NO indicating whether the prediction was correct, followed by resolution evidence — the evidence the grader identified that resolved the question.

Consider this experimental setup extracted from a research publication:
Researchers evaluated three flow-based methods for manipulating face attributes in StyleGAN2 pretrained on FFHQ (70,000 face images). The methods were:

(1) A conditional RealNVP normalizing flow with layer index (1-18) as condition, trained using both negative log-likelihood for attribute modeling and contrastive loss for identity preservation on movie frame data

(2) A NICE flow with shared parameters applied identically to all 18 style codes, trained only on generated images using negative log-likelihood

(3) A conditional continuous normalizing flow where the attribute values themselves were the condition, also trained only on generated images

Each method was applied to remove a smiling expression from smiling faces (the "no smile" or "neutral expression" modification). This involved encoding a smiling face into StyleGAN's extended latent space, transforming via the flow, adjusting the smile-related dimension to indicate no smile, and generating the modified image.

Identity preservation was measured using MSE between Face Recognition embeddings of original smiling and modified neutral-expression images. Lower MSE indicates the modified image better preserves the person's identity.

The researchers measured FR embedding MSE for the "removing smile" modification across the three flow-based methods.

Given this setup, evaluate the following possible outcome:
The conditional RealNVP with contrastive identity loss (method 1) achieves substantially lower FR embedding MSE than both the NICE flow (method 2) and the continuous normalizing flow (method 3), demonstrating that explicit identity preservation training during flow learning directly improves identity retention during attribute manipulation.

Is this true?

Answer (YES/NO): NO